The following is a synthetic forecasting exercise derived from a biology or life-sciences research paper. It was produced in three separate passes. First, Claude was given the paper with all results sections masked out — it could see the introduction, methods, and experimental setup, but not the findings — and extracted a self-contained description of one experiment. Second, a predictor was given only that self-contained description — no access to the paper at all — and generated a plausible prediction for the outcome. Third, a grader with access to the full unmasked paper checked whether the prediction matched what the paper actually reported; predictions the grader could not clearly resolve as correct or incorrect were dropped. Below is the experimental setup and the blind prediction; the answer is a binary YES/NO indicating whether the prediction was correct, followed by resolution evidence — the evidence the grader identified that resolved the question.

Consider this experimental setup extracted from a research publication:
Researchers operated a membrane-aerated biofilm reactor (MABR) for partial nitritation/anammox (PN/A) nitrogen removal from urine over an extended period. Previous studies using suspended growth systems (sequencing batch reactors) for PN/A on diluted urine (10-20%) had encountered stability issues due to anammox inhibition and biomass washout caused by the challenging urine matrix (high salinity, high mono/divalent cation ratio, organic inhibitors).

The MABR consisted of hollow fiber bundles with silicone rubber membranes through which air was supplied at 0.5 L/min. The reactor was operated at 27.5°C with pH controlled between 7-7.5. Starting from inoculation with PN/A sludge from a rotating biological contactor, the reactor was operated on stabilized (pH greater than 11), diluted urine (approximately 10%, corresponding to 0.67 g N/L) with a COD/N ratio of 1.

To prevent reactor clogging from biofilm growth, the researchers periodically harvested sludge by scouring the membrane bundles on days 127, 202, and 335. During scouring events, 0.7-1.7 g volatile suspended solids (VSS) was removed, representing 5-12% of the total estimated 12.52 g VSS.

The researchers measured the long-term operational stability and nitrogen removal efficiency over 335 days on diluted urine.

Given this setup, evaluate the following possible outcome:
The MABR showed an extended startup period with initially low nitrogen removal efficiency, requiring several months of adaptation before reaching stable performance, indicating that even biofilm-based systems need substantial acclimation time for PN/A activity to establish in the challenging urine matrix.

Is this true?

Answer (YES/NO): NO